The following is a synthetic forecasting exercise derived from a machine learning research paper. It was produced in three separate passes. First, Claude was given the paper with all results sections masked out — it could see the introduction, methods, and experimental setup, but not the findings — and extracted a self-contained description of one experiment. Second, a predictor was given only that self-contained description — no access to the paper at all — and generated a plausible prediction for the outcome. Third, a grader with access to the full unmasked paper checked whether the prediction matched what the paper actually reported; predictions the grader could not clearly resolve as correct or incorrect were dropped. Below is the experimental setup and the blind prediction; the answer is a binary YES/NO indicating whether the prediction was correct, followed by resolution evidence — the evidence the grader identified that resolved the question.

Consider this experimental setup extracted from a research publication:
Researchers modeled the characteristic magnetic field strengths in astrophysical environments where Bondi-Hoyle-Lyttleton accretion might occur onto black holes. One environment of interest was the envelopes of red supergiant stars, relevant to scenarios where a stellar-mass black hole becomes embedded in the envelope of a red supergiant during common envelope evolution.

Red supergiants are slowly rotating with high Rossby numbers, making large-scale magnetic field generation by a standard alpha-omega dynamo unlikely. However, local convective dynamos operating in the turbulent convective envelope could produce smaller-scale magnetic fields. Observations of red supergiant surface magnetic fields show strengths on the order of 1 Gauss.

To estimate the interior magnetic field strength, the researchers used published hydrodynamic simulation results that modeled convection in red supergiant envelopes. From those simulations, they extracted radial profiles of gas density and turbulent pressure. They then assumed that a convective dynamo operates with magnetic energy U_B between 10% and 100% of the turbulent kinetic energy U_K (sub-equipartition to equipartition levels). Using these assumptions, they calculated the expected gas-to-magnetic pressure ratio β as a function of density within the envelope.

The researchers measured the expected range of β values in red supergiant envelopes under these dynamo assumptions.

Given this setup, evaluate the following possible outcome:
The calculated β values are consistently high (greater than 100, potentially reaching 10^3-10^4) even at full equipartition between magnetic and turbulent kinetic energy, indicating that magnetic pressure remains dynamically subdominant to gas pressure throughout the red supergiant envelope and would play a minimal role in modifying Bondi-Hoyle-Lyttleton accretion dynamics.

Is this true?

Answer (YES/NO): NO